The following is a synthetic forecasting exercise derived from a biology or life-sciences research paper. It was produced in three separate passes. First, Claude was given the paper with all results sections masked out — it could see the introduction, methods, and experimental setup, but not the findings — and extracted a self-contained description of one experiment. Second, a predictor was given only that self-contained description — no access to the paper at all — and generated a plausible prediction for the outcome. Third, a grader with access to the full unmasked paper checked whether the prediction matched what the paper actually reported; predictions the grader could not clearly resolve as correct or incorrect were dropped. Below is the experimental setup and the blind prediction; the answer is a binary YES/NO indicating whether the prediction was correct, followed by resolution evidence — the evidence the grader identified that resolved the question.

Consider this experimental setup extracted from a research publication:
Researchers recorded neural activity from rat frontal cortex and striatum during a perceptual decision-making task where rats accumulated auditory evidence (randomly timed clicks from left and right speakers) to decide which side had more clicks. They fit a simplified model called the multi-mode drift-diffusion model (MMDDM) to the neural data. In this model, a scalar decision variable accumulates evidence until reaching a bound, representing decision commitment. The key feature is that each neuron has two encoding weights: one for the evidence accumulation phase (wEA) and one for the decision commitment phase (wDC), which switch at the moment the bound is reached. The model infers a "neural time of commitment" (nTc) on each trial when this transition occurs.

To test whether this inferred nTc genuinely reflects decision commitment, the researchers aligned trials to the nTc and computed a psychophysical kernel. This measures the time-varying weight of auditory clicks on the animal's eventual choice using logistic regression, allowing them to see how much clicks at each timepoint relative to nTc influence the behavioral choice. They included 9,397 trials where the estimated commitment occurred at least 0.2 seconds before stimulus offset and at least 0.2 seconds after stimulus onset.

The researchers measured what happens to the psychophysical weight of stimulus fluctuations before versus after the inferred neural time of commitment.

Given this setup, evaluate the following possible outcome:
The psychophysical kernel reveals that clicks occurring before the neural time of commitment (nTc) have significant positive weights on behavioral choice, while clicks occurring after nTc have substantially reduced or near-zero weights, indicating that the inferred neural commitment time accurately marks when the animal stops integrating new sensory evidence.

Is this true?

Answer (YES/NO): YES